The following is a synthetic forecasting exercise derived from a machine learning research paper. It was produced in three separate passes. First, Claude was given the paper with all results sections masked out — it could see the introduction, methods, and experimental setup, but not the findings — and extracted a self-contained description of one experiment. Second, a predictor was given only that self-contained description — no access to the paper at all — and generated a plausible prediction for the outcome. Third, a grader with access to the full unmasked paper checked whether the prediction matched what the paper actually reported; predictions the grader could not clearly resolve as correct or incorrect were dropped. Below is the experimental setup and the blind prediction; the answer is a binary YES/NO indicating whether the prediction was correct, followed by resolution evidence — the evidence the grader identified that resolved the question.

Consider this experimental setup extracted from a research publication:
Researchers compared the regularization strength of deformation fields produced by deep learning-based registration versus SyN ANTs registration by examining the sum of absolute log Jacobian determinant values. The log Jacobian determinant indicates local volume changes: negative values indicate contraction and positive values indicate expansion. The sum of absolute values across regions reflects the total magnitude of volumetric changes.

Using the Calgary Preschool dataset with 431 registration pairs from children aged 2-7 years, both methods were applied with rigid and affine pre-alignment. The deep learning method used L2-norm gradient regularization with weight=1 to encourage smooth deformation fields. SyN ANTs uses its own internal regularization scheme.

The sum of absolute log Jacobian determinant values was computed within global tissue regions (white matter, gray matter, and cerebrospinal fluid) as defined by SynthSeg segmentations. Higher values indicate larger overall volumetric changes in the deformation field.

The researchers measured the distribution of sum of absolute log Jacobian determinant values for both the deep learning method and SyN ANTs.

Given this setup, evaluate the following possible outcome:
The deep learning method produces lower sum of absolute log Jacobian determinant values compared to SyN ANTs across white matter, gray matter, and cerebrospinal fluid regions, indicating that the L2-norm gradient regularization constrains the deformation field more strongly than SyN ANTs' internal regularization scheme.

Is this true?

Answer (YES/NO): NO